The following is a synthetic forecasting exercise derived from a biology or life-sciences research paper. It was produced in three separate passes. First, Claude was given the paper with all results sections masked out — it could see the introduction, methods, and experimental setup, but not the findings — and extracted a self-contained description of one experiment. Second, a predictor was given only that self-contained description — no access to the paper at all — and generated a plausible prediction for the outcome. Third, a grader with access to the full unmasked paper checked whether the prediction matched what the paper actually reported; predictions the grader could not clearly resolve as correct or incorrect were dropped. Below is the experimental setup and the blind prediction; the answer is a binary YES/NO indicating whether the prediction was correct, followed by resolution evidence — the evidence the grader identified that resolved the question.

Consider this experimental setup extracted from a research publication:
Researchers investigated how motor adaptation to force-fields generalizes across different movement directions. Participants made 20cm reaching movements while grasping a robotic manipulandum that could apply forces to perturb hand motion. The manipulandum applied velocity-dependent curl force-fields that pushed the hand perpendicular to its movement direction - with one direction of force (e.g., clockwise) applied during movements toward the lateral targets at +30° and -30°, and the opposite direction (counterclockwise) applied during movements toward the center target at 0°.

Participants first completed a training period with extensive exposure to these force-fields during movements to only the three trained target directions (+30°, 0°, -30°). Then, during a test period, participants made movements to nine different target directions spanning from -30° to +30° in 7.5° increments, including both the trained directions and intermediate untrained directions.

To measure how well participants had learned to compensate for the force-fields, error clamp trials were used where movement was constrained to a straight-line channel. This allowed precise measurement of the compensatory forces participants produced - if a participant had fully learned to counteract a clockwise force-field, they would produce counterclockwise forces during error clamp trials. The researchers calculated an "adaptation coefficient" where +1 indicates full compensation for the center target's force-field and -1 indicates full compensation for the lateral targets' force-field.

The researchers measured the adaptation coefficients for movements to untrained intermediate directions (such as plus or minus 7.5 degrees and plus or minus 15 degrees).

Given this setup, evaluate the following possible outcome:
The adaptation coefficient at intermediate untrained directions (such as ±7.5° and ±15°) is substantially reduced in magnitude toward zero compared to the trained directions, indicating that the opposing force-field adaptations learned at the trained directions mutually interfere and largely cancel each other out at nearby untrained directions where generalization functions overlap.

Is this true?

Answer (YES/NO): NO